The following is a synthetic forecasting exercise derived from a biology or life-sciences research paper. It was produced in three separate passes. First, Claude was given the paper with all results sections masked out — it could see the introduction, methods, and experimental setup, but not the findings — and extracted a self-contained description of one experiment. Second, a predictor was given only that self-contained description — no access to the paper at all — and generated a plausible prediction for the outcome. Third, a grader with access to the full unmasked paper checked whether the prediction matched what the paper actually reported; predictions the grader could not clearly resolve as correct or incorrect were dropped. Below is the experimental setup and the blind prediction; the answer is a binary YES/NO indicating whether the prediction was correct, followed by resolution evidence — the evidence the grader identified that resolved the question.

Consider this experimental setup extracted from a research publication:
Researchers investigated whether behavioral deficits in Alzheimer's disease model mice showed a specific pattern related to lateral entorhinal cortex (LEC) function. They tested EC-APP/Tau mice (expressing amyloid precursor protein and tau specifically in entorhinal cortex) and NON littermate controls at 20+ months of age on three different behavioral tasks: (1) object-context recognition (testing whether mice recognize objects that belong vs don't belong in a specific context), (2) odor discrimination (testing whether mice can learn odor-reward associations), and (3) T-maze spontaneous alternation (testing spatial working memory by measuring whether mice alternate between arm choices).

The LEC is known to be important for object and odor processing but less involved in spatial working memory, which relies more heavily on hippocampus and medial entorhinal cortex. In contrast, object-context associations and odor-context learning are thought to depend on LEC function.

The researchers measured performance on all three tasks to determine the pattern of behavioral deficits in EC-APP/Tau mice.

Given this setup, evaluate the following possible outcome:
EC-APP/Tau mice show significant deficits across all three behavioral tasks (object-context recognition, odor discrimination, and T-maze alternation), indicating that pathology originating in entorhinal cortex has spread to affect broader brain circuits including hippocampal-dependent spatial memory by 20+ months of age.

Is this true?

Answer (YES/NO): NO